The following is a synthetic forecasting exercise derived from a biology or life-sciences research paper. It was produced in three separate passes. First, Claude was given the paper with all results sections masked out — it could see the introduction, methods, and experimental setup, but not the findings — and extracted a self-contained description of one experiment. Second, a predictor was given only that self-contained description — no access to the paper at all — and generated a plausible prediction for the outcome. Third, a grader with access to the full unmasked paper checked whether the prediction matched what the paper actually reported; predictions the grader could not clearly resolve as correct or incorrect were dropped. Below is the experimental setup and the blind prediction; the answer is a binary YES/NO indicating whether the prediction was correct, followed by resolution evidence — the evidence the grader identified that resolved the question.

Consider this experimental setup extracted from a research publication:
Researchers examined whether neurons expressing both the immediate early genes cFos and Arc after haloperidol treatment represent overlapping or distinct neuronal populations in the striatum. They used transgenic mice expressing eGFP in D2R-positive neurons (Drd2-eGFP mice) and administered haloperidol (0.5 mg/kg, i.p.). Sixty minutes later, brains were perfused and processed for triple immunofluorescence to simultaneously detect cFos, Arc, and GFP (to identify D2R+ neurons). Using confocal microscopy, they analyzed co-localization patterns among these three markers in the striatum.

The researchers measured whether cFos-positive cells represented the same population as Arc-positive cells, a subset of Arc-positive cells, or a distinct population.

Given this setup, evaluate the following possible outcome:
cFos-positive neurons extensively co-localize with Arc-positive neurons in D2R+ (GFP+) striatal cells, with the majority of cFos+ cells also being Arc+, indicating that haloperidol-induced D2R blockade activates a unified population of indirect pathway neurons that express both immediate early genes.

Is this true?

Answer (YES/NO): NO